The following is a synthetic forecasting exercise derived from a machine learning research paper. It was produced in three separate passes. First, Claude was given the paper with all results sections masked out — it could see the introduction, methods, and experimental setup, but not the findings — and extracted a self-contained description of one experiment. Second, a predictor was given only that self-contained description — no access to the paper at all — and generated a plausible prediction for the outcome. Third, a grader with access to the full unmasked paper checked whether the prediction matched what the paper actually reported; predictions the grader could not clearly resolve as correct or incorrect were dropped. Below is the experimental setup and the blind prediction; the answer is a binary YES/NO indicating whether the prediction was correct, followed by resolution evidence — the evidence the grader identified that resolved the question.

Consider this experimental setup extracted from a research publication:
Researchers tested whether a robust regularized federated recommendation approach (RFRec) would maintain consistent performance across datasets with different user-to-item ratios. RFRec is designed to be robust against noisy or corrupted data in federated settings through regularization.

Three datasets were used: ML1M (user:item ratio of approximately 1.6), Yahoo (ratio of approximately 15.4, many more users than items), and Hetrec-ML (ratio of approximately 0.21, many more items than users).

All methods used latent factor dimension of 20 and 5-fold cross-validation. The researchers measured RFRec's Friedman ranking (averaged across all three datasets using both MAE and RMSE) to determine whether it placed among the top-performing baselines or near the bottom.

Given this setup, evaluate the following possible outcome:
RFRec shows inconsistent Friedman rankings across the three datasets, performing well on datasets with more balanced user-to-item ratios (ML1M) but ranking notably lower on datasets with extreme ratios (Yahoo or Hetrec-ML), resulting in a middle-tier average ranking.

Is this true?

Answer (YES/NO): NO